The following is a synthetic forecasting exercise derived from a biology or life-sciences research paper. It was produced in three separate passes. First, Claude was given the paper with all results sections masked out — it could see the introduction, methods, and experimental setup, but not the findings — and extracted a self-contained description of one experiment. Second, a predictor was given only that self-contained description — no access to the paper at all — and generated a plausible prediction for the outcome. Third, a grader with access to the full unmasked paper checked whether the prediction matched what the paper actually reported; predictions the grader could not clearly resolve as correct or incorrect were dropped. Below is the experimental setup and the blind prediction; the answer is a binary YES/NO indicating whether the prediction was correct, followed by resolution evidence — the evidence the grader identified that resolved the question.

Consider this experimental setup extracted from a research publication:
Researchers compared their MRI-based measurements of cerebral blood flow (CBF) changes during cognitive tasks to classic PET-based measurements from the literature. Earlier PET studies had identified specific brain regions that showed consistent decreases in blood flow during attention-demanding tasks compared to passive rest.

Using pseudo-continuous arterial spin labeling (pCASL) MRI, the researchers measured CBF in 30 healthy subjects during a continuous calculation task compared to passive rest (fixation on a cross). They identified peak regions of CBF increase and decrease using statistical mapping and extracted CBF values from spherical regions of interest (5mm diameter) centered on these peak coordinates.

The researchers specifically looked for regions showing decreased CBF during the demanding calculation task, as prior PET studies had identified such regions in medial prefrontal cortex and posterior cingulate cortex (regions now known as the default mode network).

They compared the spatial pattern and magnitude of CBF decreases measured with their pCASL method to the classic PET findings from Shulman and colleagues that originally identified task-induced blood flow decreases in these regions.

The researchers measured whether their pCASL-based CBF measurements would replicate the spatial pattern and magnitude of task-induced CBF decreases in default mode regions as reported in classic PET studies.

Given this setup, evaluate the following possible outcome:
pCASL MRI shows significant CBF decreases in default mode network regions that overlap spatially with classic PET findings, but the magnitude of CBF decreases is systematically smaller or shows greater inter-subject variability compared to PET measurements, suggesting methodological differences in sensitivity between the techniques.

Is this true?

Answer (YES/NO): NO